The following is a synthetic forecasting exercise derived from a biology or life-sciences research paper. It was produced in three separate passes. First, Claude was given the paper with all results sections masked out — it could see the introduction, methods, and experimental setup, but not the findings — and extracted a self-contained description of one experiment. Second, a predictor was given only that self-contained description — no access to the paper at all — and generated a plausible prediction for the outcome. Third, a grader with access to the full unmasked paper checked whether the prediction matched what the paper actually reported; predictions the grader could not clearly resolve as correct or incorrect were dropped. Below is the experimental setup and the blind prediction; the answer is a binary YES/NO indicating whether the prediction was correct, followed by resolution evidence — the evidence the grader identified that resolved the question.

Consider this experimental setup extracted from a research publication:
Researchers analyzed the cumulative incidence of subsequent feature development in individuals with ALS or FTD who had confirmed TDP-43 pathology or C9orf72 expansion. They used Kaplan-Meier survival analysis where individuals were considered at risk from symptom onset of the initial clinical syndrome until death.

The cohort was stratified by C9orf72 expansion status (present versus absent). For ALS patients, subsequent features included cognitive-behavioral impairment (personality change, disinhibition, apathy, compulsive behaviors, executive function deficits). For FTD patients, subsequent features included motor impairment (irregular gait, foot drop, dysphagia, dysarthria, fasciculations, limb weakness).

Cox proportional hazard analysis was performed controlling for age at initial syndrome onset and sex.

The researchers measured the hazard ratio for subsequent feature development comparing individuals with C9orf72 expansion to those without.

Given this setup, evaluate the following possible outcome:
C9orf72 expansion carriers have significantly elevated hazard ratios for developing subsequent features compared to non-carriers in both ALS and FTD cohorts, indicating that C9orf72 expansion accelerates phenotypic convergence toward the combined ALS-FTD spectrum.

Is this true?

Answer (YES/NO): YES